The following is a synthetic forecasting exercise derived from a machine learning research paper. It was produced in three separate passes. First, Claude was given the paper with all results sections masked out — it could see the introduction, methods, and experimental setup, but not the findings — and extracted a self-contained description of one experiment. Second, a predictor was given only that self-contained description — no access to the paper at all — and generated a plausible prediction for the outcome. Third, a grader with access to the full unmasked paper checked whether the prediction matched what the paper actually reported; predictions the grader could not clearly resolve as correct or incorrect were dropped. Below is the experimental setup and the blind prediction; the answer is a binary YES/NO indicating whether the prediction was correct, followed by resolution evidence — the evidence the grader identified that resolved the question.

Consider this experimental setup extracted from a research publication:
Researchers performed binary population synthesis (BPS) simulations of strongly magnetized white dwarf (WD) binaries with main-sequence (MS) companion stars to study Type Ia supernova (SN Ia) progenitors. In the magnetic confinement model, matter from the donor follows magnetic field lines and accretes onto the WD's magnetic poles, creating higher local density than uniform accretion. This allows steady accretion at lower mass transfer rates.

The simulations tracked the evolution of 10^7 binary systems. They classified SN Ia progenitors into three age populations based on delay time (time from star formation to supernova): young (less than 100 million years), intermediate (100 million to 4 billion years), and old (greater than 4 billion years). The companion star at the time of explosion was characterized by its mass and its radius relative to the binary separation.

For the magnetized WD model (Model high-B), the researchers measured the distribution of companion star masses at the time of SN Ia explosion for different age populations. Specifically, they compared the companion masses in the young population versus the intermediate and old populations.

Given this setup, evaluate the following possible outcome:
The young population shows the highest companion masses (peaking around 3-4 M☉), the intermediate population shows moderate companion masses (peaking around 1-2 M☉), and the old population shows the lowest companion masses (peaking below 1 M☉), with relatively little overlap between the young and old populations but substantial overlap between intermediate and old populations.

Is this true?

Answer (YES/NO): NO